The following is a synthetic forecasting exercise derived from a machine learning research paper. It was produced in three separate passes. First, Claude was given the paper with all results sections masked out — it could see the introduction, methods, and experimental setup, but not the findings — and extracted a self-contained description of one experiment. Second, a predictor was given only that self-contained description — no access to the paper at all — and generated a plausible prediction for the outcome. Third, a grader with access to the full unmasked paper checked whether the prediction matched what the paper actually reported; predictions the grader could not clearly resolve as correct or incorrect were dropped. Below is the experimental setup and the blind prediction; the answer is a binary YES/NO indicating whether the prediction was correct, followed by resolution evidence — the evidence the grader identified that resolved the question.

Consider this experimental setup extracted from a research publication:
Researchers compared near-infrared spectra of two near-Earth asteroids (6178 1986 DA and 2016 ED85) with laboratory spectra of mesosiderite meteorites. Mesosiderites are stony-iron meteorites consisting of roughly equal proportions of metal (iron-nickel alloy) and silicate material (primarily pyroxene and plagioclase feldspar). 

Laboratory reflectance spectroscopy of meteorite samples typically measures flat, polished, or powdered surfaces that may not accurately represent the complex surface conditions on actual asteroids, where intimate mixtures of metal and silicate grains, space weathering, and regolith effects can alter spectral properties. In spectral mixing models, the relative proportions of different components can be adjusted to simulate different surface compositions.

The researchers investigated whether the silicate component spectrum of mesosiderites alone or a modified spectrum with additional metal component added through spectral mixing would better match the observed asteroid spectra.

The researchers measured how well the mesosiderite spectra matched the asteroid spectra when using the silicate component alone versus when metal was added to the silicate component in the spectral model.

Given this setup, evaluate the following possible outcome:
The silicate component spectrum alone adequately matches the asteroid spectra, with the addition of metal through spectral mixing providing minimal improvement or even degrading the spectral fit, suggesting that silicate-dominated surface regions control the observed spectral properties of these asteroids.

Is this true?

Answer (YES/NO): NO